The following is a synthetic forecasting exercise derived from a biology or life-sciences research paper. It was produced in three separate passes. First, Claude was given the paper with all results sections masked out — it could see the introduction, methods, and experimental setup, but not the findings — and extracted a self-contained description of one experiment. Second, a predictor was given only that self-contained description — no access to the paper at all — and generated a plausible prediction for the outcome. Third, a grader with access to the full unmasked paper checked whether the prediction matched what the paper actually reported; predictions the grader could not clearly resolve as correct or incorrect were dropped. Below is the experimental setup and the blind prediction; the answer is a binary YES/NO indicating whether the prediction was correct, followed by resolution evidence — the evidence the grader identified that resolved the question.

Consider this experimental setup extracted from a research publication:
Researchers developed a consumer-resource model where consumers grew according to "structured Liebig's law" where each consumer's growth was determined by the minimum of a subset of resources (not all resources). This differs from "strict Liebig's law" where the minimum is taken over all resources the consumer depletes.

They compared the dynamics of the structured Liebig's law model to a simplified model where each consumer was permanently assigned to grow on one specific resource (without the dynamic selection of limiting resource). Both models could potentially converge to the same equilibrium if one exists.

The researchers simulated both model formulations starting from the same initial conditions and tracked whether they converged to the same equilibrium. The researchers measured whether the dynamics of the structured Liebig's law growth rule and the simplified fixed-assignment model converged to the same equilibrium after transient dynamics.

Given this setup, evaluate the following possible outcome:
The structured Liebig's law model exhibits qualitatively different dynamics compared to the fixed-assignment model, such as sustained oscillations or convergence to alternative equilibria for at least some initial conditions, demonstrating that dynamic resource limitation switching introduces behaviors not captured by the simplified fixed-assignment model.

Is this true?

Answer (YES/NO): NO